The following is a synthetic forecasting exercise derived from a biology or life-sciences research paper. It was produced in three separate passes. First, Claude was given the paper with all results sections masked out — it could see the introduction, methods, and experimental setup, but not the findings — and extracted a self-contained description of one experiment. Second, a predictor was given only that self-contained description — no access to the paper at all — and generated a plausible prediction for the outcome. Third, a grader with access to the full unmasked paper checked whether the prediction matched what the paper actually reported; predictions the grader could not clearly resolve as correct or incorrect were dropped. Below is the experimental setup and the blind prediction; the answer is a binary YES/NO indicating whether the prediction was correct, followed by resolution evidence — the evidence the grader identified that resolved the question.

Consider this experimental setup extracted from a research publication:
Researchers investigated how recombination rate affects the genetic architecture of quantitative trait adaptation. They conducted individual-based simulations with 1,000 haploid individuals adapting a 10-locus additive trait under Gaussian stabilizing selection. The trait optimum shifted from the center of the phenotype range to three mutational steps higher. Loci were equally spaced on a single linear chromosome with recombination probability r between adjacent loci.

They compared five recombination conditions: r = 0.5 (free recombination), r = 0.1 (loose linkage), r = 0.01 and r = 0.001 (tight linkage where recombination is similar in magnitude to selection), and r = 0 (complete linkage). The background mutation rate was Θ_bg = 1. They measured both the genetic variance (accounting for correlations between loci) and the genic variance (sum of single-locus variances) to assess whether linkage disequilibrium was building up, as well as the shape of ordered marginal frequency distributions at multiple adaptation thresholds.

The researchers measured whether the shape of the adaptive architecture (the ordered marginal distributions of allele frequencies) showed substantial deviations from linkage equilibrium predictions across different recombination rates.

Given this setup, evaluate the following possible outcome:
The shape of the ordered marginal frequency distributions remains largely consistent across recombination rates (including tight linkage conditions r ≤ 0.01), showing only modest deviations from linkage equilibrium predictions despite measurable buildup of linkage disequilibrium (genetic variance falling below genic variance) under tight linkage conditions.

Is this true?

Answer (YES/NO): YES